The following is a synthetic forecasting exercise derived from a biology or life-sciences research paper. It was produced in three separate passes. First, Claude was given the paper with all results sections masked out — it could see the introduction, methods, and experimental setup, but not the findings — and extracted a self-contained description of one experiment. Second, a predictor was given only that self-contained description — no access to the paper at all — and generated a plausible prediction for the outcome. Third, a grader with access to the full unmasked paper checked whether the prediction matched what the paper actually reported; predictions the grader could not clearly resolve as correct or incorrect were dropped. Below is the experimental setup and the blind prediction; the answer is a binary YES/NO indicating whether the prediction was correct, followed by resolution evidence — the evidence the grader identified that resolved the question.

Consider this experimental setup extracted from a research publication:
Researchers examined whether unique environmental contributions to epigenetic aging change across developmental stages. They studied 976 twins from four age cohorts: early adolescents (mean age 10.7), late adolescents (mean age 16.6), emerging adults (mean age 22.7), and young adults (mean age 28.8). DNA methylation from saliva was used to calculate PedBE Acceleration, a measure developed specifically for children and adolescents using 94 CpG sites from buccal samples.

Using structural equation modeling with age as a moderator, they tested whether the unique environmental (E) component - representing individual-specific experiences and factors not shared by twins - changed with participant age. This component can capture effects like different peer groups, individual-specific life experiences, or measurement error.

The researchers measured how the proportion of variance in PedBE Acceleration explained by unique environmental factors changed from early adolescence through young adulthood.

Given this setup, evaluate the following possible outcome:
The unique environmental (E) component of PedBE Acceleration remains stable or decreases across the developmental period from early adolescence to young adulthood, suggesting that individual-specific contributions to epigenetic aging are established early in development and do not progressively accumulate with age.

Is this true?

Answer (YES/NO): NO